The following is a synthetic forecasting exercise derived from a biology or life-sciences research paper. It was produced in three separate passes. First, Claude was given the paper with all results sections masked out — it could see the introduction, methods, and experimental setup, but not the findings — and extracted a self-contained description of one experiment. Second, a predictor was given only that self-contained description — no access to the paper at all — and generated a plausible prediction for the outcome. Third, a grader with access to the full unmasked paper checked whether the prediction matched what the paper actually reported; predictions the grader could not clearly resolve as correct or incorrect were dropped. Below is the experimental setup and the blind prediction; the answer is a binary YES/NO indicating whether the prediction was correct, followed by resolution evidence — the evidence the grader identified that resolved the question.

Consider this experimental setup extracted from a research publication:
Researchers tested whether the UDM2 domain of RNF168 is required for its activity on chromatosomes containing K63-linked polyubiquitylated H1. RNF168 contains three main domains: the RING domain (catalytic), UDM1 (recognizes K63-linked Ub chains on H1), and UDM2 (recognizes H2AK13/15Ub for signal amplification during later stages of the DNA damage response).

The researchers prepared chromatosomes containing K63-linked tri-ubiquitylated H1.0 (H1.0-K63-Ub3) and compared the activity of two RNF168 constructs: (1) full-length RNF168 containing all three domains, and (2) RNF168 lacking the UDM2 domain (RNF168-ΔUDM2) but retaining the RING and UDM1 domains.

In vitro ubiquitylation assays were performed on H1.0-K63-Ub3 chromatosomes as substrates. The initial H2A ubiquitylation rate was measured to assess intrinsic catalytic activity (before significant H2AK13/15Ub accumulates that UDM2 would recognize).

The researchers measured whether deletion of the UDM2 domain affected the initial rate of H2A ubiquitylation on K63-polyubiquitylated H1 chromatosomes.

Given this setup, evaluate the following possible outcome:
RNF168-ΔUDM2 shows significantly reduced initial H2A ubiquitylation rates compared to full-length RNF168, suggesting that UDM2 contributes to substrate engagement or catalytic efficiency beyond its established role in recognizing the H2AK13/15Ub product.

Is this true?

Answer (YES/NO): NO